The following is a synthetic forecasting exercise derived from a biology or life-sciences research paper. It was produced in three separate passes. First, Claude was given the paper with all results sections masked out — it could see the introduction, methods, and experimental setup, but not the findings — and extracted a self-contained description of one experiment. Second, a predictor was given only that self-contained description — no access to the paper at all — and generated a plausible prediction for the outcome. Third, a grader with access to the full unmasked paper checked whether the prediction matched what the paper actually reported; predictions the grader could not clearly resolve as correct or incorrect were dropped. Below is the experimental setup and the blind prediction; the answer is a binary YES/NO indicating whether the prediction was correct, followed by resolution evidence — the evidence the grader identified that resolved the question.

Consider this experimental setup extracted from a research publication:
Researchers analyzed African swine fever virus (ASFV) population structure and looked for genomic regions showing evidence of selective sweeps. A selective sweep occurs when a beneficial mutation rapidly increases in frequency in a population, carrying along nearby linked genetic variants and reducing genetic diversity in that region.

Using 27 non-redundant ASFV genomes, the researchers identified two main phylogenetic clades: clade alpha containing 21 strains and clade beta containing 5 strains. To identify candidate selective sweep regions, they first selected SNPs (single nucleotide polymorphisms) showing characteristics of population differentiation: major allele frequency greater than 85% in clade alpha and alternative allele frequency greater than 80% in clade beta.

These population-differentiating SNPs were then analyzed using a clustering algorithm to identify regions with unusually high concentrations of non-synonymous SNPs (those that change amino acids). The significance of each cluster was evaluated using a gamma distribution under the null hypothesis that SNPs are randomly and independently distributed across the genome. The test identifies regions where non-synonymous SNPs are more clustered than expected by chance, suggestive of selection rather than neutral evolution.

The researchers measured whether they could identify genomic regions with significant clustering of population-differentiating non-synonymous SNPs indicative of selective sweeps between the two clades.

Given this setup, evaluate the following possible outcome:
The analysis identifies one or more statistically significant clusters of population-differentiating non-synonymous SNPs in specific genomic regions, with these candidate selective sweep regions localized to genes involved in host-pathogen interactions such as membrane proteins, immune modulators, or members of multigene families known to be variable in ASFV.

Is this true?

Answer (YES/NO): YES